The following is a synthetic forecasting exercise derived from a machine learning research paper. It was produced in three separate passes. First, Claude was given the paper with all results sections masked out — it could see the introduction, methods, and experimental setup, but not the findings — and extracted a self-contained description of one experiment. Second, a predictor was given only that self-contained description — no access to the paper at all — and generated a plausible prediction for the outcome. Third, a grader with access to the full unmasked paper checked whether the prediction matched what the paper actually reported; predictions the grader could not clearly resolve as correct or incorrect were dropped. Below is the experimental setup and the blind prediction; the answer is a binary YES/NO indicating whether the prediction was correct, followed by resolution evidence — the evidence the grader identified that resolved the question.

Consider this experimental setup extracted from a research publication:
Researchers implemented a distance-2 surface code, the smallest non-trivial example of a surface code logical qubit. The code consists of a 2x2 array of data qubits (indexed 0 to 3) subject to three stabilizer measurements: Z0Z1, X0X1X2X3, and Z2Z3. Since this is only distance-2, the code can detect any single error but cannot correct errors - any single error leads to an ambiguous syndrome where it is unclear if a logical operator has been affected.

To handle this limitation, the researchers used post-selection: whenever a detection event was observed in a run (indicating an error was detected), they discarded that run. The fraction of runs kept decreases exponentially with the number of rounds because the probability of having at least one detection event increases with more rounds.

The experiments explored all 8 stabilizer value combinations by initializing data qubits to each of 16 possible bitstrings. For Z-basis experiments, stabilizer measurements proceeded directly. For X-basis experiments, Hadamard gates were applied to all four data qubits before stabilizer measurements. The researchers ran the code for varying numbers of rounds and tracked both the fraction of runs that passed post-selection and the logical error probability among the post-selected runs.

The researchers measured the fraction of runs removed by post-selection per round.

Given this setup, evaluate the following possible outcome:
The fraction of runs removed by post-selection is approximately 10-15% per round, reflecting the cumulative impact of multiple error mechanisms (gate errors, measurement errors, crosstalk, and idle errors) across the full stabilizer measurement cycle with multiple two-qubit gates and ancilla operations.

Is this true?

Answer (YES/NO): NO